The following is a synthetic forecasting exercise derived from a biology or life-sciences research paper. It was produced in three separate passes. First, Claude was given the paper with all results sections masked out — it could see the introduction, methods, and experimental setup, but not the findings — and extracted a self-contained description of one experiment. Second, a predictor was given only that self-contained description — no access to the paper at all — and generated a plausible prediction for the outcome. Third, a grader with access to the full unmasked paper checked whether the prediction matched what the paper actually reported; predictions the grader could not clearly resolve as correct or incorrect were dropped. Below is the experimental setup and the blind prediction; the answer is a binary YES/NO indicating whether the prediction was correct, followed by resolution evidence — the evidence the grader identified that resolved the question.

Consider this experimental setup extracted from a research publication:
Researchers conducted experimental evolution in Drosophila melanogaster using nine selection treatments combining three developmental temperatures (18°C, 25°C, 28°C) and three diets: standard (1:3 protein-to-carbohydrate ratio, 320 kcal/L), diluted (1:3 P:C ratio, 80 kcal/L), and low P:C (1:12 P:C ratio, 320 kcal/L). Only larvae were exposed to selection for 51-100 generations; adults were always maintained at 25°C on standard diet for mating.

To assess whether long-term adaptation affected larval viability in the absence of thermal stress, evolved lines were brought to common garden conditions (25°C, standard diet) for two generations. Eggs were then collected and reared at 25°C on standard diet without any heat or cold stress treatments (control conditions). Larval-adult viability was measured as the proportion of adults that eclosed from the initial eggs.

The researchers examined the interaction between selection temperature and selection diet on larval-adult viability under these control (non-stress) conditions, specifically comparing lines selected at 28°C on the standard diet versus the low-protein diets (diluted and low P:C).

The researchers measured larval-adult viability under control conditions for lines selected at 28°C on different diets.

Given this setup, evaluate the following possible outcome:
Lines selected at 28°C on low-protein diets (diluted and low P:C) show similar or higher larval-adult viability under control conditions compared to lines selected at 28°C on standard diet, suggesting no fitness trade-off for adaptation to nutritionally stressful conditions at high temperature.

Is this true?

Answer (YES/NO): NO